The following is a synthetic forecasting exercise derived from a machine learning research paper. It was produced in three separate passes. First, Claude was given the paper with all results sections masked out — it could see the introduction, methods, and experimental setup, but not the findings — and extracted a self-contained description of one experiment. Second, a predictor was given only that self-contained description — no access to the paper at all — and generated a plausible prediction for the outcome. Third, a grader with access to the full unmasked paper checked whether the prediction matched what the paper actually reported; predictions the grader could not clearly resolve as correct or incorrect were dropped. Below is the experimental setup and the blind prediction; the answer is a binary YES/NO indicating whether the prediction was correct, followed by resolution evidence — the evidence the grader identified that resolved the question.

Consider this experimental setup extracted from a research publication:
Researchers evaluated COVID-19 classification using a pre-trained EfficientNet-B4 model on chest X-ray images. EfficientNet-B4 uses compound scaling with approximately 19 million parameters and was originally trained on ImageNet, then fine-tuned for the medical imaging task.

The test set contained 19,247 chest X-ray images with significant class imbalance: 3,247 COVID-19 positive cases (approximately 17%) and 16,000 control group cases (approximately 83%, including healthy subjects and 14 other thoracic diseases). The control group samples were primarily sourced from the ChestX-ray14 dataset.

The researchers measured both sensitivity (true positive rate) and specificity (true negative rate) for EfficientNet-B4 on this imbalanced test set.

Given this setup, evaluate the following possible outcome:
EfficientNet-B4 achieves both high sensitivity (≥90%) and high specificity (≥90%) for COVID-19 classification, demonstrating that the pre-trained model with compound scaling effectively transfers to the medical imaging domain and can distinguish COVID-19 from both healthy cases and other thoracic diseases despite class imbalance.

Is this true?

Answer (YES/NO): NO